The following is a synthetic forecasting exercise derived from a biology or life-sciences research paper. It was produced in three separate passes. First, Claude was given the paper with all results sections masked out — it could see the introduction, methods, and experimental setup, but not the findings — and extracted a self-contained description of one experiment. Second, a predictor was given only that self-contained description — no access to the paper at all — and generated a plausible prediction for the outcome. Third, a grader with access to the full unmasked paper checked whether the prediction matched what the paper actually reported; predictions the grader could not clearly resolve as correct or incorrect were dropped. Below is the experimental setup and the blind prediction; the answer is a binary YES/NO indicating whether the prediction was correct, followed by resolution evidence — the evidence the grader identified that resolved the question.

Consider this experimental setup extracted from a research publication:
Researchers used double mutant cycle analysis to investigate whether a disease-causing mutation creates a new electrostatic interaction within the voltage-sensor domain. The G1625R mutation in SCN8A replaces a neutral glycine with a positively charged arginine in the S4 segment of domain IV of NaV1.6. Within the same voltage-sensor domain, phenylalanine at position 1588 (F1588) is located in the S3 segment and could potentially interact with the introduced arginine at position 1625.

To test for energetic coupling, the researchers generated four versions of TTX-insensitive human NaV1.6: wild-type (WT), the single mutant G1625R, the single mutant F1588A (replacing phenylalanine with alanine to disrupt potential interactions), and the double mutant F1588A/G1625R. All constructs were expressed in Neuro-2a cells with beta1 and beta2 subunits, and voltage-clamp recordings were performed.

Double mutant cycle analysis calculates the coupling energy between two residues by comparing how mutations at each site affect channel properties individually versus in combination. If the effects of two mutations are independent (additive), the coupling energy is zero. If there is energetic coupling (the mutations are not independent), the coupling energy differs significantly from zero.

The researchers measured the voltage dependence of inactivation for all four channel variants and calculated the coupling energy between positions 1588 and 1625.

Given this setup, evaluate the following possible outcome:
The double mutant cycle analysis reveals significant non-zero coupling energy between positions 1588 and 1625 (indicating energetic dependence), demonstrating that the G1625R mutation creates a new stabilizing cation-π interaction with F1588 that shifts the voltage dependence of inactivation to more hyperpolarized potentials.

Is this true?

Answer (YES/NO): NO